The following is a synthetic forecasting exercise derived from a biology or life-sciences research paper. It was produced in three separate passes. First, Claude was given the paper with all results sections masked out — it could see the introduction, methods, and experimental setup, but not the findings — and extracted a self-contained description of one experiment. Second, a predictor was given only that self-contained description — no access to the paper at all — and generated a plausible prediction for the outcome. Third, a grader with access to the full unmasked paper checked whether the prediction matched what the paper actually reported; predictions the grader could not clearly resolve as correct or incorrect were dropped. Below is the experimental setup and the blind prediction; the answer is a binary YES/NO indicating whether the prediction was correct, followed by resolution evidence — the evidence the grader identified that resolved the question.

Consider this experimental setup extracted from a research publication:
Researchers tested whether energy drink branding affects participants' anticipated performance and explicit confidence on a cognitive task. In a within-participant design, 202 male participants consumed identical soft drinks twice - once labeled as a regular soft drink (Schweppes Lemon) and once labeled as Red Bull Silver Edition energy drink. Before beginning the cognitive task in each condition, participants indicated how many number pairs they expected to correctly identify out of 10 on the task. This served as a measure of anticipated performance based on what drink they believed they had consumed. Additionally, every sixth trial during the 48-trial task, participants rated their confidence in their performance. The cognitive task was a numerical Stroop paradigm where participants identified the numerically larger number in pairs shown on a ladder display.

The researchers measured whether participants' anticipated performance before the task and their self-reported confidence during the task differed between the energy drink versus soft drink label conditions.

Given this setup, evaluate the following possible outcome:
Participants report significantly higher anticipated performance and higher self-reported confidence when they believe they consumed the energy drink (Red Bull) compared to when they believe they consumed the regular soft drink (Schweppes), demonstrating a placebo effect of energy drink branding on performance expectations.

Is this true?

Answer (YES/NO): NO